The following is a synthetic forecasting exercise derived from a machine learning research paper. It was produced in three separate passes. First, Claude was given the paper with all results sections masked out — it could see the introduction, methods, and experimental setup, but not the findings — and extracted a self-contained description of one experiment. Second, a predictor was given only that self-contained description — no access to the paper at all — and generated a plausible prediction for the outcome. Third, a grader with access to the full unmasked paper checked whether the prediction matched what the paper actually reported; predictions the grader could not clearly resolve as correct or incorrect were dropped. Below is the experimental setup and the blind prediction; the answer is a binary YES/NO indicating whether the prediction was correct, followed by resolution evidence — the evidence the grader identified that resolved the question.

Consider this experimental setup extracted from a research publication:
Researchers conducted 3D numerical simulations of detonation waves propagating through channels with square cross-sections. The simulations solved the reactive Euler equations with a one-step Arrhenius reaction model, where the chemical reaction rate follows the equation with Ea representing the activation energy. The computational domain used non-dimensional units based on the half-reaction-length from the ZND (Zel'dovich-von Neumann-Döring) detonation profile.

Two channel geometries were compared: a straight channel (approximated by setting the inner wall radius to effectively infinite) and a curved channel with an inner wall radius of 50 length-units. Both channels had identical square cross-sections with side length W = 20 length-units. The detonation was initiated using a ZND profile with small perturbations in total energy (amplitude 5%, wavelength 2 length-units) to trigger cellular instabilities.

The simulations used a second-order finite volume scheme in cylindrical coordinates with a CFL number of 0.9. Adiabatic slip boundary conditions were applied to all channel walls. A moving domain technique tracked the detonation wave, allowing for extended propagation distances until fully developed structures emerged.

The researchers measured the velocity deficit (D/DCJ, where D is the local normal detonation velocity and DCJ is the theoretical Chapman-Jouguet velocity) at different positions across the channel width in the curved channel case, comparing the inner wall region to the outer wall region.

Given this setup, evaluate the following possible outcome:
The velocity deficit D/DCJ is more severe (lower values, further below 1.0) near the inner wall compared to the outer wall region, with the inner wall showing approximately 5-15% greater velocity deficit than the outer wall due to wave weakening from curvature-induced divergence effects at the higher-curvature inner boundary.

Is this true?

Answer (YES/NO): YES